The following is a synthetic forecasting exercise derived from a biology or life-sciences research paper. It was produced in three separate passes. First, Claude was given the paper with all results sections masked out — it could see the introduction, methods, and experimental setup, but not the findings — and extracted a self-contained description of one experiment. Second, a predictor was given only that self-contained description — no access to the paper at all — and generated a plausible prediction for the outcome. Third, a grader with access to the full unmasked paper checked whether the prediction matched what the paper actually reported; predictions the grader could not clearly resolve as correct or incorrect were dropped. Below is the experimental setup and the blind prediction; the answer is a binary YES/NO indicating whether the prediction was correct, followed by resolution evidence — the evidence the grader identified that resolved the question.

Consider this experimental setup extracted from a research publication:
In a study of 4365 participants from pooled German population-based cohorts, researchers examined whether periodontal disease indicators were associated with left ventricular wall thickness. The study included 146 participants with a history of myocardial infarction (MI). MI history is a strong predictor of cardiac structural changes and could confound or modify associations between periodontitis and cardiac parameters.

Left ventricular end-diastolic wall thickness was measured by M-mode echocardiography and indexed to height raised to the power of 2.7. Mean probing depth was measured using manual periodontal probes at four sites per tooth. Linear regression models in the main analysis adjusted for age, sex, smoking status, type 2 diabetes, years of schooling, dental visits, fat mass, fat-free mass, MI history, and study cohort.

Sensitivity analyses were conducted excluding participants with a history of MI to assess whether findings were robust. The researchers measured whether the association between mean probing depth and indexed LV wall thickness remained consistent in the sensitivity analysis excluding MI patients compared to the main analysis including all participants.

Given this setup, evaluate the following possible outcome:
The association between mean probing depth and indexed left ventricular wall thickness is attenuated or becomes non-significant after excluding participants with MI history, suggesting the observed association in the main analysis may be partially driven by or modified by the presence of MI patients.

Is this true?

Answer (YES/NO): NO